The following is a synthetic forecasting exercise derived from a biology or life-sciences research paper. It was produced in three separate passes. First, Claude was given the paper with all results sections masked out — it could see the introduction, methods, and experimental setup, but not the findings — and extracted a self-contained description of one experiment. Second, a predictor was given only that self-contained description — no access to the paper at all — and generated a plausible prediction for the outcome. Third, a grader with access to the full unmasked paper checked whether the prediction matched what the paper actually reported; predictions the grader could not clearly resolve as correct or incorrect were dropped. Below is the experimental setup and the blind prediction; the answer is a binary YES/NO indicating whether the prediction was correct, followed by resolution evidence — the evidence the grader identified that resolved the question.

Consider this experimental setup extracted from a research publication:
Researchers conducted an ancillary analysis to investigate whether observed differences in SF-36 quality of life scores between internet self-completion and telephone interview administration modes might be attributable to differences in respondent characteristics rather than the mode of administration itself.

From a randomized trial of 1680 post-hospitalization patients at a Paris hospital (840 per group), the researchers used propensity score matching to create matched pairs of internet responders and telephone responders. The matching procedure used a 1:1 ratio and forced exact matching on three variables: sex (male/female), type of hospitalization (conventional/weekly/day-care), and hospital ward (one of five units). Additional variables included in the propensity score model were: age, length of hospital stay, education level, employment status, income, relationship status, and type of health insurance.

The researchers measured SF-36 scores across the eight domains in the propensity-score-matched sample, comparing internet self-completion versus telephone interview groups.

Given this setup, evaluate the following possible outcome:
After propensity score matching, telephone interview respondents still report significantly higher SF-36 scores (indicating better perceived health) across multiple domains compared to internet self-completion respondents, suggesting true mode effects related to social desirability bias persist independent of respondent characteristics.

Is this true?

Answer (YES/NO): YES